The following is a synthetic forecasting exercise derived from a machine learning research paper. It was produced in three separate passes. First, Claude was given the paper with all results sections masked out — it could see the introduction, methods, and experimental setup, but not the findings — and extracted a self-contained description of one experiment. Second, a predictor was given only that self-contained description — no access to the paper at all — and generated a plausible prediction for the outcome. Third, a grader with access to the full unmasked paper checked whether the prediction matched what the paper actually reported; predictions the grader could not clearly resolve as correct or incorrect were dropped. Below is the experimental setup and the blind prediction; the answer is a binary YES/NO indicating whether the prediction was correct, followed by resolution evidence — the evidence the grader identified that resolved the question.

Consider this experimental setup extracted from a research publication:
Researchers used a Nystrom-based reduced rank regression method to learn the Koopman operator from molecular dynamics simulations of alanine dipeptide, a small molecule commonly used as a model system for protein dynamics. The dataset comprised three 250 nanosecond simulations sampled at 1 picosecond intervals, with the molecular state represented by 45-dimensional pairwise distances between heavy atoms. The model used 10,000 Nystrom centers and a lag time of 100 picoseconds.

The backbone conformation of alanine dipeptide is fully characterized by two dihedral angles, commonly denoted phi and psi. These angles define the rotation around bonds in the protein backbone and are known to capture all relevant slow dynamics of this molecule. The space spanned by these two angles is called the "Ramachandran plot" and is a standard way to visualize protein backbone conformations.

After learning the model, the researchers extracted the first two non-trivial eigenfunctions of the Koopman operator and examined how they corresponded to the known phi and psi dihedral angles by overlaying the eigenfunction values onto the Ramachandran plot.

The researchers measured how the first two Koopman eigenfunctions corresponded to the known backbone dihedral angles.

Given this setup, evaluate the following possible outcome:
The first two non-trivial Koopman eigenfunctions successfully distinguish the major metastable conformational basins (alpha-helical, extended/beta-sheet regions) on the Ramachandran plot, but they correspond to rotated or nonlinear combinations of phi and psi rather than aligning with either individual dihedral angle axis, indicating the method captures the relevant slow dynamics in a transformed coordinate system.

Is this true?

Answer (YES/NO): NO